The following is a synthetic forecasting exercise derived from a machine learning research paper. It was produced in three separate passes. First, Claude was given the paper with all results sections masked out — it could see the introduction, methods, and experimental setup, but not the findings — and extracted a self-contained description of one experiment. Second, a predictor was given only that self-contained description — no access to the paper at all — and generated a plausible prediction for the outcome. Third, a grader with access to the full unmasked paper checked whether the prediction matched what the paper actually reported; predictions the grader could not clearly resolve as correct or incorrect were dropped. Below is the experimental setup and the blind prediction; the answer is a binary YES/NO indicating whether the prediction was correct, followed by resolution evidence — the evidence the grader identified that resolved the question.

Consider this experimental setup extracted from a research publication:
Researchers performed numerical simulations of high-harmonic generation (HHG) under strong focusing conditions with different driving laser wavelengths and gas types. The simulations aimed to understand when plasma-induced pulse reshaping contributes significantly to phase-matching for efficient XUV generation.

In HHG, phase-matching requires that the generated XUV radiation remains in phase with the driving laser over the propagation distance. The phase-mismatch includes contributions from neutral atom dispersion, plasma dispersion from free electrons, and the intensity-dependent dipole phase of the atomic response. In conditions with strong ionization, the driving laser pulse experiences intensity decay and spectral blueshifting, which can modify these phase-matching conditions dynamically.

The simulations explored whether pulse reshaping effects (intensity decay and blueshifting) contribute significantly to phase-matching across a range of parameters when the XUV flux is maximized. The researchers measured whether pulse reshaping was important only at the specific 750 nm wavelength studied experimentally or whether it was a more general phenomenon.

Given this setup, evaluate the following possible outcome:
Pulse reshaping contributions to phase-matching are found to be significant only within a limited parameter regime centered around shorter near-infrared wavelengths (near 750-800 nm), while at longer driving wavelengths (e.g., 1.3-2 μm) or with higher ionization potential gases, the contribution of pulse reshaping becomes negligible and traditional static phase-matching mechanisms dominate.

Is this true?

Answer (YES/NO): NO